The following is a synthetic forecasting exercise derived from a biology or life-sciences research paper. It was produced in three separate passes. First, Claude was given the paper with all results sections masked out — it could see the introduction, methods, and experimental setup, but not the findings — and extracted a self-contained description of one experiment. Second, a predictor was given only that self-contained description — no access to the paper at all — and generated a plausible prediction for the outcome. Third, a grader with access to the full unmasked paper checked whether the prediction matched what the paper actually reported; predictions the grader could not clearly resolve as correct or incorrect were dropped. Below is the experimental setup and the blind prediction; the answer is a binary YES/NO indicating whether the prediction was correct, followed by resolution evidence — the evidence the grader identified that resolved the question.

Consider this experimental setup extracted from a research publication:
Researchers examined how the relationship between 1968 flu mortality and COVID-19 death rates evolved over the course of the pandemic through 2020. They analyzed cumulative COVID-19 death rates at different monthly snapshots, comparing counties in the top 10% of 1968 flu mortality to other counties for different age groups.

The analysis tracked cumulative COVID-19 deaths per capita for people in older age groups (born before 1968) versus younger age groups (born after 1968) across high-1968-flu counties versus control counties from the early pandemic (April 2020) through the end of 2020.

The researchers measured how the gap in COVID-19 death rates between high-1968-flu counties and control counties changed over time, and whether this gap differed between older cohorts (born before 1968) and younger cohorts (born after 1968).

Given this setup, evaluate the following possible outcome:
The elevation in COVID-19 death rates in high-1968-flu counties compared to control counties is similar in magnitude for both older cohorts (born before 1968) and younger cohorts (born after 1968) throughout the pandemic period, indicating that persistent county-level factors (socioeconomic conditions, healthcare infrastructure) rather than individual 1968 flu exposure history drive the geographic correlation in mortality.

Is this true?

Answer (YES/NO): NO